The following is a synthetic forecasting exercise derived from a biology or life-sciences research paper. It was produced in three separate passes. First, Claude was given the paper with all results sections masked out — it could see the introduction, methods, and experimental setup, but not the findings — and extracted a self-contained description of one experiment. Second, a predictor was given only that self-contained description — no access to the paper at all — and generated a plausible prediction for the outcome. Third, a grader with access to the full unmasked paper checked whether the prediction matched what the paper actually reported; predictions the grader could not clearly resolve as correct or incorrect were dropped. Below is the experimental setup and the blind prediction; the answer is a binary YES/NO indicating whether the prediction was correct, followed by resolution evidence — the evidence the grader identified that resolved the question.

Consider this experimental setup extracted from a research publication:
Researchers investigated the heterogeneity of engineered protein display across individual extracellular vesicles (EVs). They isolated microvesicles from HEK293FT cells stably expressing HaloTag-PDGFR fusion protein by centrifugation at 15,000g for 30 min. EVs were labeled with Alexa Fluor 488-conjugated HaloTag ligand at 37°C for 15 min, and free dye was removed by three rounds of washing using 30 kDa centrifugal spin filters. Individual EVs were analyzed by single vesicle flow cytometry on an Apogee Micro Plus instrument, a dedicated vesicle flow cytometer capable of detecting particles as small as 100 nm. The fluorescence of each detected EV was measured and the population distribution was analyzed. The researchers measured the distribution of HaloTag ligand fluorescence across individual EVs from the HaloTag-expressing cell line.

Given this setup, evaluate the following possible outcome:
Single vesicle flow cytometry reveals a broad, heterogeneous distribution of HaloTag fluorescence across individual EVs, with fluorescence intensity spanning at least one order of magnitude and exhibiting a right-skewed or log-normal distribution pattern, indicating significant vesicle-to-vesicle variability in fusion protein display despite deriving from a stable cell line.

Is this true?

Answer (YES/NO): YES